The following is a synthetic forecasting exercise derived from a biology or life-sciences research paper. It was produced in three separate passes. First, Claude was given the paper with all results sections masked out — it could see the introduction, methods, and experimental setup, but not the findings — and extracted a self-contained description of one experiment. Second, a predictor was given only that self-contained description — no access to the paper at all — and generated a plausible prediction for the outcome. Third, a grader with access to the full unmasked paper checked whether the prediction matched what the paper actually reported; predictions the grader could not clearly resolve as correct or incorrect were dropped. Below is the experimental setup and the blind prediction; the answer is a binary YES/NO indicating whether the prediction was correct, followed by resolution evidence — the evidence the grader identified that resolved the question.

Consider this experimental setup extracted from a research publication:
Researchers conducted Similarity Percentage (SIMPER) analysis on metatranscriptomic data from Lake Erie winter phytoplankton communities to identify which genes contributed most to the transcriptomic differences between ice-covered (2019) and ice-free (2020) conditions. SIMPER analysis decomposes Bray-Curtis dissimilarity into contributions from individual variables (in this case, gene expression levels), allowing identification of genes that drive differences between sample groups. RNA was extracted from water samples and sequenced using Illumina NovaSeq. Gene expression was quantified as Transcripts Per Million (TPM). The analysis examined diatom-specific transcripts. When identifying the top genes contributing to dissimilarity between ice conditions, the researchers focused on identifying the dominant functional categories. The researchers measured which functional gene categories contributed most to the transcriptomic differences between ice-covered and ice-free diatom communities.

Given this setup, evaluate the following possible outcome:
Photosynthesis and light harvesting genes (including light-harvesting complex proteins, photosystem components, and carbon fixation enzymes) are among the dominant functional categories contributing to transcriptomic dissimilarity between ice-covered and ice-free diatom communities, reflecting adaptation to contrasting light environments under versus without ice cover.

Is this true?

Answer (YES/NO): YES